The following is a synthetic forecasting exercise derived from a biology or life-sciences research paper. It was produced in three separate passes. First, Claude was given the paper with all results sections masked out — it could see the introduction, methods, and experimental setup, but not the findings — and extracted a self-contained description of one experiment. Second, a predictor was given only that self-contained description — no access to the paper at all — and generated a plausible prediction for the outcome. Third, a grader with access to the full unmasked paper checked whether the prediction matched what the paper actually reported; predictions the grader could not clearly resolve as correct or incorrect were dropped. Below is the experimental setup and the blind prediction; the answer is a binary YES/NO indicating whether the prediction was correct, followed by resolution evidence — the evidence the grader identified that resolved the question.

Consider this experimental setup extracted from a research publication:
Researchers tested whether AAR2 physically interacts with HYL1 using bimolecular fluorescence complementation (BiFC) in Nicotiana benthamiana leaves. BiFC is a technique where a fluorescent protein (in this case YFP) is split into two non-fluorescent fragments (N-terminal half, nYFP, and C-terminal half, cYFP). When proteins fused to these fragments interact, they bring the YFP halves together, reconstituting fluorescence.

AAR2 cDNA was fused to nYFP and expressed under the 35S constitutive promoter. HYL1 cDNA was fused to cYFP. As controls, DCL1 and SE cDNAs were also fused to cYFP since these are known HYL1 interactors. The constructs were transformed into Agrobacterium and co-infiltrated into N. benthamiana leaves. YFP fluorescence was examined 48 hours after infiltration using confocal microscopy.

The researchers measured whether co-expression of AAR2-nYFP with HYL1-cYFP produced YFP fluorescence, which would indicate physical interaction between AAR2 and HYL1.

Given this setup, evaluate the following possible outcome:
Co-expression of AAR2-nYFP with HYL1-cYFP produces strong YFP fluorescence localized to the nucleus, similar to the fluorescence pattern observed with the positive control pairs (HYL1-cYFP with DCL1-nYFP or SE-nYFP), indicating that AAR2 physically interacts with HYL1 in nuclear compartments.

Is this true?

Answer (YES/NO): NO